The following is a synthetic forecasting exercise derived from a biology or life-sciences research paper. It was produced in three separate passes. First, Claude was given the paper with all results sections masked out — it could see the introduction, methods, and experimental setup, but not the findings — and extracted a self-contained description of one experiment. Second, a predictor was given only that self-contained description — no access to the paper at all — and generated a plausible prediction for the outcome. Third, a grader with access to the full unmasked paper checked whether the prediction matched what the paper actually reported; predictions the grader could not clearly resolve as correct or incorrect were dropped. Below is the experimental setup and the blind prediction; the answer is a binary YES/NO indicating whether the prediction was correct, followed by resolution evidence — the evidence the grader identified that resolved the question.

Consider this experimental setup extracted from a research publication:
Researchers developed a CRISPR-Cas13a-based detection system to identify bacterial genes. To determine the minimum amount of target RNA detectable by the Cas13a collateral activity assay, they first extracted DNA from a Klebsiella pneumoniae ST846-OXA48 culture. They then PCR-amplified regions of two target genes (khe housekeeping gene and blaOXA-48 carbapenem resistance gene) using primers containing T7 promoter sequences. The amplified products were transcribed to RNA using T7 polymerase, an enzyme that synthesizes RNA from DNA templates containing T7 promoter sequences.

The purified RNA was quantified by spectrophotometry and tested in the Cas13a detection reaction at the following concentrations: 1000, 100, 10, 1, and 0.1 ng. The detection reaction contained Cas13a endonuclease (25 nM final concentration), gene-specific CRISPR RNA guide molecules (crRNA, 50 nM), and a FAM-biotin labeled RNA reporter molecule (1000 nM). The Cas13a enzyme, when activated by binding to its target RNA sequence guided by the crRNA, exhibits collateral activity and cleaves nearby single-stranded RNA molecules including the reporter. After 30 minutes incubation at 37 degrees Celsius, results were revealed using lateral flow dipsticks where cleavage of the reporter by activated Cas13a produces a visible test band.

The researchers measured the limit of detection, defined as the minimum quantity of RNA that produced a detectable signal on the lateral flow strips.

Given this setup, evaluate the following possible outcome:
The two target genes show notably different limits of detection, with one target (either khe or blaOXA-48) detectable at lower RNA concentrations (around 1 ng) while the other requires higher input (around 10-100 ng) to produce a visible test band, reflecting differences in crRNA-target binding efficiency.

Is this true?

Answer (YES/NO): NO